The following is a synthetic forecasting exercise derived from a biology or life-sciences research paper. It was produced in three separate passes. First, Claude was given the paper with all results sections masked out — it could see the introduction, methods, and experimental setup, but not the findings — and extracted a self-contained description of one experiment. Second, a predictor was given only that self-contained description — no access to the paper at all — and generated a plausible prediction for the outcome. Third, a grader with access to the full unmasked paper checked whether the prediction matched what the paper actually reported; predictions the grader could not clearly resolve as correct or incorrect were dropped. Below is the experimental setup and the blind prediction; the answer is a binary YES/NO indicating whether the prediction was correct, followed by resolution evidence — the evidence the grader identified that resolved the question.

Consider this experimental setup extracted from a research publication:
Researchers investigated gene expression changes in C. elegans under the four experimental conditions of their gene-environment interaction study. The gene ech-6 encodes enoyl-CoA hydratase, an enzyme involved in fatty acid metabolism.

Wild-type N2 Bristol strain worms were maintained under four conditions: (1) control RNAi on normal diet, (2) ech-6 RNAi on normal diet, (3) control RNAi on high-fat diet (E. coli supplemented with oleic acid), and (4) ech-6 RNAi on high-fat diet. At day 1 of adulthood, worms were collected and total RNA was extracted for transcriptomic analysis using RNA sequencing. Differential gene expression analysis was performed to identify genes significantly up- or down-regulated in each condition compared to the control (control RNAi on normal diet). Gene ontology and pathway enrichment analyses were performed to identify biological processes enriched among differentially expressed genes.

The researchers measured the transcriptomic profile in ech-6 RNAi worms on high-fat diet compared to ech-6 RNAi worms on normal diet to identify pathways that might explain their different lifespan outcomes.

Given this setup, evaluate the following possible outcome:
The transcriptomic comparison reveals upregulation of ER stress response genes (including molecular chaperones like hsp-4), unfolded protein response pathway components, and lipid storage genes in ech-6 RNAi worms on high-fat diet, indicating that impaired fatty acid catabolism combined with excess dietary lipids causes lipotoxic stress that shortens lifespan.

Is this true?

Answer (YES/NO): NO